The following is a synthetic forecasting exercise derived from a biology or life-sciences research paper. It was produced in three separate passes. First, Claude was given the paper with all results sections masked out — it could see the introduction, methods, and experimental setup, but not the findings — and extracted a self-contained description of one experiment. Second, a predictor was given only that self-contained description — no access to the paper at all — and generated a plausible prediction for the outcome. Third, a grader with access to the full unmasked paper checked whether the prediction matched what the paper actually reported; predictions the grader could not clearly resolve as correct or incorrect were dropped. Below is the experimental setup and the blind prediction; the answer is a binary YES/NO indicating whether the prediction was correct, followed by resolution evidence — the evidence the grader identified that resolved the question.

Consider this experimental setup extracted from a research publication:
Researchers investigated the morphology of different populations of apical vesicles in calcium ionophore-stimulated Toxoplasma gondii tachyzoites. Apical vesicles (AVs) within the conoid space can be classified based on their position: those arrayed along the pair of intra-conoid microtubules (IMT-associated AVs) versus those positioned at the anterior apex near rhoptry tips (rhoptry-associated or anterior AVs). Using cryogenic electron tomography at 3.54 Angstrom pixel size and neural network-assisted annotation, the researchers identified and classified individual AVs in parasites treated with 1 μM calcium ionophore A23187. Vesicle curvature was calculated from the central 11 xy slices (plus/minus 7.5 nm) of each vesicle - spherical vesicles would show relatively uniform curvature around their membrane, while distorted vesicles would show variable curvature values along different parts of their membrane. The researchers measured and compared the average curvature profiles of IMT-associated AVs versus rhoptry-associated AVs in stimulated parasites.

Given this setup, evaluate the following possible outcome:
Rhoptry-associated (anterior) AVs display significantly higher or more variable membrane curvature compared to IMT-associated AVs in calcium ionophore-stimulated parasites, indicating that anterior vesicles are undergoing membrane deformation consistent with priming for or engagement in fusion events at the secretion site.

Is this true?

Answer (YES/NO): YES